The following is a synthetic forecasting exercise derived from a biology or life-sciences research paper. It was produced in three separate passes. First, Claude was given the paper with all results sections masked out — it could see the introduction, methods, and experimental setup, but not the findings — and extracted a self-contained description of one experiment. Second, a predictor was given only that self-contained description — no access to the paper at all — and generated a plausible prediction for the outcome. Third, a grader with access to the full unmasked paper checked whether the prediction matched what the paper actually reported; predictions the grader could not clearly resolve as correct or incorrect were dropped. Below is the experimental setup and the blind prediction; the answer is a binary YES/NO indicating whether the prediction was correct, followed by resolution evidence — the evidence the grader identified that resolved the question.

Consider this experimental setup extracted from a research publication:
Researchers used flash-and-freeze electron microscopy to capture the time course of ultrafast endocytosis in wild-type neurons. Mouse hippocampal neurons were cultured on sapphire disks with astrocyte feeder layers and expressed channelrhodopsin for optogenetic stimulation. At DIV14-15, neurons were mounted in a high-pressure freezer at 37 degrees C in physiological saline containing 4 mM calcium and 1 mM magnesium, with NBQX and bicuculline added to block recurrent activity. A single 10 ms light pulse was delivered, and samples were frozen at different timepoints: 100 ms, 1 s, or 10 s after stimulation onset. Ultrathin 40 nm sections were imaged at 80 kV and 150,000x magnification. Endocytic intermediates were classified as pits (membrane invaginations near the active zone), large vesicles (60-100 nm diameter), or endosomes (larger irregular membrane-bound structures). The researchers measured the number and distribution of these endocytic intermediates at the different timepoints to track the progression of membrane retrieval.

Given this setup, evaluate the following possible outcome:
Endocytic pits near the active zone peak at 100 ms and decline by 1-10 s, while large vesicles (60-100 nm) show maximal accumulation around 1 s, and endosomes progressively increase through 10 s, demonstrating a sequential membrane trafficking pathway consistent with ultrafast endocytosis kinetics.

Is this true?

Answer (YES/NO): NO